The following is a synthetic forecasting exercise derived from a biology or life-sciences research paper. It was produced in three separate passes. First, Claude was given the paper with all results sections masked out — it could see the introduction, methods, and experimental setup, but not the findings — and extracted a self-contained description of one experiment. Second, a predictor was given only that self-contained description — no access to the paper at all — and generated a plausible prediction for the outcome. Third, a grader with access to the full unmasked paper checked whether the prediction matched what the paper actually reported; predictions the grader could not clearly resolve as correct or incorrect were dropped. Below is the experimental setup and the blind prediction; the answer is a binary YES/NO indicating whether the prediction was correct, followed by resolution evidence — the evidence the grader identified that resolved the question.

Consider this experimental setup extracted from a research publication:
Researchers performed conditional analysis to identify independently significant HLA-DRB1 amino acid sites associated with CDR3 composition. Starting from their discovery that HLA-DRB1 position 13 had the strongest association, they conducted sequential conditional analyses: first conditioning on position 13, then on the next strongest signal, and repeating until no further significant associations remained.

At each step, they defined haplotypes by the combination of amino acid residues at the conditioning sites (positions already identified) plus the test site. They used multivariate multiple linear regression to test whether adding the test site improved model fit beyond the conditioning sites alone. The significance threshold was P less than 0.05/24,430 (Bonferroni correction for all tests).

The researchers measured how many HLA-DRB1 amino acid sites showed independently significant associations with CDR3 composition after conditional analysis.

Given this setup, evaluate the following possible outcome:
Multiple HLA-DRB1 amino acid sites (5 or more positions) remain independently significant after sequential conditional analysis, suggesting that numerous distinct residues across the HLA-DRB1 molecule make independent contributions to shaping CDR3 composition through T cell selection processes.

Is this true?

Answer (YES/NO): YES